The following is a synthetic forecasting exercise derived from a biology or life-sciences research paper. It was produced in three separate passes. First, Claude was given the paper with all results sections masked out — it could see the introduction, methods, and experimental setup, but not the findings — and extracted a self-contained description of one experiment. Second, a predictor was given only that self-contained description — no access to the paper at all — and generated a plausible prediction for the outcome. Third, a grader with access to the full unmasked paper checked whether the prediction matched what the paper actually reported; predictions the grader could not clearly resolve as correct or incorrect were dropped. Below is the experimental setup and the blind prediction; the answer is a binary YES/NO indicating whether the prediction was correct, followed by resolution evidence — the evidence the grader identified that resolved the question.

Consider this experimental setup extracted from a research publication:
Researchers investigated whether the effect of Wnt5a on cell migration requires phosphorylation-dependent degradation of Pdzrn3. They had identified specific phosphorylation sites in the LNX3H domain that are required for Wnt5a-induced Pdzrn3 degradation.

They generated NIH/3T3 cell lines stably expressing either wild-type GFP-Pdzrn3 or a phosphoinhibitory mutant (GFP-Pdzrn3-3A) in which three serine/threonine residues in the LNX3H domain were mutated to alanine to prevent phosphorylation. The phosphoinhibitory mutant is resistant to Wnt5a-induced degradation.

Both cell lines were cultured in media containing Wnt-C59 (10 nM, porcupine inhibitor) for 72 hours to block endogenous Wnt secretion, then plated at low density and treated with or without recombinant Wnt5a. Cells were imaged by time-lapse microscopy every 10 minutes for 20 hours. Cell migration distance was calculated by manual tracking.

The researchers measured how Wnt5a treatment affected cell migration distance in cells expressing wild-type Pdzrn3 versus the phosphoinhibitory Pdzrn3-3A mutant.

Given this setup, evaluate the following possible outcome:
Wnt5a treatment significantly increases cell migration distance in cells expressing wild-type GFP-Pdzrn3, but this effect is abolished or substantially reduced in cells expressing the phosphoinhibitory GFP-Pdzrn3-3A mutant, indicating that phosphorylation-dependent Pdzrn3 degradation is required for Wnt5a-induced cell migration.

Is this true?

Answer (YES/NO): NO